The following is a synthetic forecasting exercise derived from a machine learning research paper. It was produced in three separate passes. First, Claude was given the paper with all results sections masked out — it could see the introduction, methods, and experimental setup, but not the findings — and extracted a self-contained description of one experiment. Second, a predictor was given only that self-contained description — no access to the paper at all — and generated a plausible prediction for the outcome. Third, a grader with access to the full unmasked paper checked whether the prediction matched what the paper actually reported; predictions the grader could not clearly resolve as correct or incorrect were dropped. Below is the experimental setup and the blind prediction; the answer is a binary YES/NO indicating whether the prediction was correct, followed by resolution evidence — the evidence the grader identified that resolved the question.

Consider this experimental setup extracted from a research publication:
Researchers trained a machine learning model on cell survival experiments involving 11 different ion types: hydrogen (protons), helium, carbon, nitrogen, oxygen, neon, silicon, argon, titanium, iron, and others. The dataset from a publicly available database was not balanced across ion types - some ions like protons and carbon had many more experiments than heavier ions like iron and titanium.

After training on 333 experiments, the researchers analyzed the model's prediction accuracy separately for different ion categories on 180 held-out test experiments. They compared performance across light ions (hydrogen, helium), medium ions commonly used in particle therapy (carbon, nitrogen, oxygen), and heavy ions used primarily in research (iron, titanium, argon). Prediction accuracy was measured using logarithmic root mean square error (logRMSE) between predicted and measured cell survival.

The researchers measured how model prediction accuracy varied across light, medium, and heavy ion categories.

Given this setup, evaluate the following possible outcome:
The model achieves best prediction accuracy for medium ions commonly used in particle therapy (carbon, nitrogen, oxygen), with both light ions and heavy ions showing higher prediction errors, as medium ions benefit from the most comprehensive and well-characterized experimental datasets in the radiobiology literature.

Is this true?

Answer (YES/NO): NO